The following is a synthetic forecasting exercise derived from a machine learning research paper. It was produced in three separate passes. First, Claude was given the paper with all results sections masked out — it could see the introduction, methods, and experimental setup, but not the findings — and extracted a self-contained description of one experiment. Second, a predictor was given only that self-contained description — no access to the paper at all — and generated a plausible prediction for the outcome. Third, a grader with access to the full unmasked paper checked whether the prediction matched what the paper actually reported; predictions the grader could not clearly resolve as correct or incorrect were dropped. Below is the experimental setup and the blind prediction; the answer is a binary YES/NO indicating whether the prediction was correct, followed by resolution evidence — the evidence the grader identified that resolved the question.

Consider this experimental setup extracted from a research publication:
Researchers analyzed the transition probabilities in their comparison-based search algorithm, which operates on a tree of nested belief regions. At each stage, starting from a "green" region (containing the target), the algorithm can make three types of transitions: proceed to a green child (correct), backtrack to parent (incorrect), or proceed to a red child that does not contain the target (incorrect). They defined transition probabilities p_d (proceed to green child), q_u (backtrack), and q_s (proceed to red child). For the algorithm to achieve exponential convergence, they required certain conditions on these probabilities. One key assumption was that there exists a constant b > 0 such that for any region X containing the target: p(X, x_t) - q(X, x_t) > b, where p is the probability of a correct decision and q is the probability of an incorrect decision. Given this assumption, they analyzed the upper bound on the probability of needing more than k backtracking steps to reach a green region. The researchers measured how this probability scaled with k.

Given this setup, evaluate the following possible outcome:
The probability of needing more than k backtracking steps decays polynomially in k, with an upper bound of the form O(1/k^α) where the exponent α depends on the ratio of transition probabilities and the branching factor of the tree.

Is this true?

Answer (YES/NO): NO